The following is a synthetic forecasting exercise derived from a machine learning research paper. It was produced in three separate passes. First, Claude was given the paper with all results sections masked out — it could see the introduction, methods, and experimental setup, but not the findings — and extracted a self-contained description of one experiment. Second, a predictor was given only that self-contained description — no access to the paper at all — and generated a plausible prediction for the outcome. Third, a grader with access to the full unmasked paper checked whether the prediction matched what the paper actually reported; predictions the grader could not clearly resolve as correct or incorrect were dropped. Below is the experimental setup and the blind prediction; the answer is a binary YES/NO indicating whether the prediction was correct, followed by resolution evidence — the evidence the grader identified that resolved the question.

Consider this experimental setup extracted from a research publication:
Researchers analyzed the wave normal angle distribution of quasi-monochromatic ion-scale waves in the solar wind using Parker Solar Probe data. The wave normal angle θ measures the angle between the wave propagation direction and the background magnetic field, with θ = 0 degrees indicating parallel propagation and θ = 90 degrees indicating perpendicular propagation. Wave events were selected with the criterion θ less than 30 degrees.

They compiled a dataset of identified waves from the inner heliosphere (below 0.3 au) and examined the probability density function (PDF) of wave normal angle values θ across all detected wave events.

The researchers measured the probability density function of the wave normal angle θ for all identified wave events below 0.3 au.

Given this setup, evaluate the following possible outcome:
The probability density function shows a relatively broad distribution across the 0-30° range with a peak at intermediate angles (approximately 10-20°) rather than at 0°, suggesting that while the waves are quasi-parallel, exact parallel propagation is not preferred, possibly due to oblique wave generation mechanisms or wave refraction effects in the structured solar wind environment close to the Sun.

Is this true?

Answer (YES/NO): NO